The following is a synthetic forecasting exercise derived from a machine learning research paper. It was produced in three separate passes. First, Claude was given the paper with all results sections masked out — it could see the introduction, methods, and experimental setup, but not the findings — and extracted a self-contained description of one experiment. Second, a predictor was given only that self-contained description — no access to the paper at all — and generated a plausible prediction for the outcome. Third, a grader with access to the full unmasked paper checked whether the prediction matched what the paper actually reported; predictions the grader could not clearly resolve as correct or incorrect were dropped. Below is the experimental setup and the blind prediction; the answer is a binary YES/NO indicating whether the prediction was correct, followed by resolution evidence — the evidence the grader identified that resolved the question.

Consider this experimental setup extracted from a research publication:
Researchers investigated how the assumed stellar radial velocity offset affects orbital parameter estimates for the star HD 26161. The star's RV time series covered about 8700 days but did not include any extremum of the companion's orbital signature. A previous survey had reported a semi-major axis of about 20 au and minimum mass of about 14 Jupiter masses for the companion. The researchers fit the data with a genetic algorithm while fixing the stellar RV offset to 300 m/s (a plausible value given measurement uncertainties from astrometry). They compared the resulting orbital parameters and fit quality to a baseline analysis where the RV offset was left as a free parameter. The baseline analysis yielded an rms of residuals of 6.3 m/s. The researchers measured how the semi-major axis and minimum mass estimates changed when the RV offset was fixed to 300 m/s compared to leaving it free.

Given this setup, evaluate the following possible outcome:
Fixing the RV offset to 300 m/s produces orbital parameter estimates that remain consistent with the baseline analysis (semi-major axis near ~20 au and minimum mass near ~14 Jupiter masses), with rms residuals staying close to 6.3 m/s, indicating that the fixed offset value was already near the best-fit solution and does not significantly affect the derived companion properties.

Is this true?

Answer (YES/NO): NO